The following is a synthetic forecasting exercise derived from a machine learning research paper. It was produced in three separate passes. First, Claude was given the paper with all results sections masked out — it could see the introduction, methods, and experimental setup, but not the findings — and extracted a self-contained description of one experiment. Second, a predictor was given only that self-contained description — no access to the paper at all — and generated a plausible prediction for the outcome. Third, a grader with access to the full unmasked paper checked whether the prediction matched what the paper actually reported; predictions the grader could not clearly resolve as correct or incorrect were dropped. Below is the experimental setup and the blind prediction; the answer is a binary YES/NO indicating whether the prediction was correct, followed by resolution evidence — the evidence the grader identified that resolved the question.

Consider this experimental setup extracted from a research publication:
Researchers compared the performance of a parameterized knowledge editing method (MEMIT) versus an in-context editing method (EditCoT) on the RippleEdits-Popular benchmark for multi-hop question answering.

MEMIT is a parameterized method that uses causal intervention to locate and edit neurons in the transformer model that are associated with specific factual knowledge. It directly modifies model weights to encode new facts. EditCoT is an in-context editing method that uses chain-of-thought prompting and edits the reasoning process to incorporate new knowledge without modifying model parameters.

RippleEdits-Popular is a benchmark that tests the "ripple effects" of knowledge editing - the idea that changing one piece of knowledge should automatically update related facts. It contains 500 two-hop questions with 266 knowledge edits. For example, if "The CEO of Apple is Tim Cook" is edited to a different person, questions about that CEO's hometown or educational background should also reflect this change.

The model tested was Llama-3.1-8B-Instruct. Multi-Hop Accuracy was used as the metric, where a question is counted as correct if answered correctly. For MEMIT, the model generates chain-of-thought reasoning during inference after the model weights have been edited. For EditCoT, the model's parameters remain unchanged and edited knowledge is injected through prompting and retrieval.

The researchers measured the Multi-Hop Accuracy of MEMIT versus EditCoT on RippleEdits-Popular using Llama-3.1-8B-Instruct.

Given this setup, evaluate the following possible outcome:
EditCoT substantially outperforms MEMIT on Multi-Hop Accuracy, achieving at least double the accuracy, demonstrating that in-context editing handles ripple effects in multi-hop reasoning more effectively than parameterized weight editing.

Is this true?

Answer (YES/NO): YES